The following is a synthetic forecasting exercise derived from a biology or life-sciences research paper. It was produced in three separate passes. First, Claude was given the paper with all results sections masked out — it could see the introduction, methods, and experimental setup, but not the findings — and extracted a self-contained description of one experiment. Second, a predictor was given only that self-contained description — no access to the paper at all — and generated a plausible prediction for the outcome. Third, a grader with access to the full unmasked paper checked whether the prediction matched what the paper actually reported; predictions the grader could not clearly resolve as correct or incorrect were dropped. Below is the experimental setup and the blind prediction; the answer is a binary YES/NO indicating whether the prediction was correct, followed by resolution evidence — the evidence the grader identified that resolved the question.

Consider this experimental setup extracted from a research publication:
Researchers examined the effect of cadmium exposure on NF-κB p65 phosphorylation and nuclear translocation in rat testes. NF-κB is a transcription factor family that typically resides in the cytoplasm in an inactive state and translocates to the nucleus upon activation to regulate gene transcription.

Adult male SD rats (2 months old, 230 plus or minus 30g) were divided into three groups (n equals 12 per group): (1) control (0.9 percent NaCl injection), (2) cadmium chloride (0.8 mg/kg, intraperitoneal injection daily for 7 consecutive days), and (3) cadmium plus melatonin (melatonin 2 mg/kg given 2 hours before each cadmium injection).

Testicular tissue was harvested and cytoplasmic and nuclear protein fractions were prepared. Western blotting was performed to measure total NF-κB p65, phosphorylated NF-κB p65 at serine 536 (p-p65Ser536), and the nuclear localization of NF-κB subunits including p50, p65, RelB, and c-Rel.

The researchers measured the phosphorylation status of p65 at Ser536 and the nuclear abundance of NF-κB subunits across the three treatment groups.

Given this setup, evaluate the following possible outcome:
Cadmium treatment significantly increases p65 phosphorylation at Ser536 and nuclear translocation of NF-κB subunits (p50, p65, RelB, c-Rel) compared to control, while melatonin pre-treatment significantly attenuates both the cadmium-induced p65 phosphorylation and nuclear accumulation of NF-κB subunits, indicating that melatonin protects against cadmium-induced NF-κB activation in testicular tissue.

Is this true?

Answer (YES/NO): YES